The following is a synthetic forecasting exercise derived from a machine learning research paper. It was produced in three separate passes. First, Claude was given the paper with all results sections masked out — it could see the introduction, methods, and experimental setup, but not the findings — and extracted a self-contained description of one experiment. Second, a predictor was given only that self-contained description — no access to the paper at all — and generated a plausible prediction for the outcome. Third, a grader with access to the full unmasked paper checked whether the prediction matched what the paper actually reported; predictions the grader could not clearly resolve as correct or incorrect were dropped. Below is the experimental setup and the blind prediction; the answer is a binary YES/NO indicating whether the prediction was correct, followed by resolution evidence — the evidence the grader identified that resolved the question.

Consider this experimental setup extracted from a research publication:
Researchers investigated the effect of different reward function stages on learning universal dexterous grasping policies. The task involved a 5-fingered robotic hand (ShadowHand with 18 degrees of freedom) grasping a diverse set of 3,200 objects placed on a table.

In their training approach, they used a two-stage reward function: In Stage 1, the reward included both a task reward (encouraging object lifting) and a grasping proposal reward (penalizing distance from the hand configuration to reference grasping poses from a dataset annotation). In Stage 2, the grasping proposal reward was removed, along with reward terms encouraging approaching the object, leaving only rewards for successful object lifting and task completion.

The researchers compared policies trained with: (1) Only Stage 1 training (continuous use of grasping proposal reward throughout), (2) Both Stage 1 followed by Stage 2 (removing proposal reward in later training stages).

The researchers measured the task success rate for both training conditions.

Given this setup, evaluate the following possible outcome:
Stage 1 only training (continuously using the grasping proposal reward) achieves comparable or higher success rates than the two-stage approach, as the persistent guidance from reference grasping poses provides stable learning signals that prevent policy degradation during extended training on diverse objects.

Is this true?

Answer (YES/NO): NO